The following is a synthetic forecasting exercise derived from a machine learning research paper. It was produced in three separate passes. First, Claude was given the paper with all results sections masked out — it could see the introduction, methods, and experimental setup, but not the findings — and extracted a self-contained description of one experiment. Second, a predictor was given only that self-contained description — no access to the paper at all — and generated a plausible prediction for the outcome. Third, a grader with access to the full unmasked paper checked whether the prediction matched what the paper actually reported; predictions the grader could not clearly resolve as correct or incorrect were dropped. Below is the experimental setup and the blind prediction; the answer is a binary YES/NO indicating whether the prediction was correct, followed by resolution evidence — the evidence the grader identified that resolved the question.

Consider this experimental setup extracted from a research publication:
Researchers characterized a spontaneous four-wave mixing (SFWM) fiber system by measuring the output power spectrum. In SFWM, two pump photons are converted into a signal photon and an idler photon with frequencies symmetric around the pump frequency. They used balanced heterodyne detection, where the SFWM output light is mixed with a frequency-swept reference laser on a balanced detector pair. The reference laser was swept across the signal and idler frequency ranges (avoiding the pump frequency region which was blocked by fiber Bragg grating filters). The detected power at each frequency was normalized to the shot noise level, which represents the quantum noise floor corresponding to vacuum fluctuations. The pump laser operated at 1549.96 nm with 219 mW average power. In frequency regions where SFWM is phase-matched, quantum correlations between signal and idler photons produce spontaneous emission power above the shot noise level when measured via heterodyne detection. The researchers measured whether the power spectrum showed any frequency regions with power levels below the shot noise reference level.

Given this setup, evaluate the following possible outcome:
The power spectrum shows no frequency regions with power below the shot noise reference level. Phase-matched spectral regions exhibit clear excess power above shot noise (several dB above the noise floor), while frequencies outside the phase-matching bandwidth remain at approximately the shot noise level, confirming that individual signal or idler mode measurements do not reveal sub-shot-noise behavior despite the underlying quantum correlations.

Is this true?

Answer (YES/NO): NO